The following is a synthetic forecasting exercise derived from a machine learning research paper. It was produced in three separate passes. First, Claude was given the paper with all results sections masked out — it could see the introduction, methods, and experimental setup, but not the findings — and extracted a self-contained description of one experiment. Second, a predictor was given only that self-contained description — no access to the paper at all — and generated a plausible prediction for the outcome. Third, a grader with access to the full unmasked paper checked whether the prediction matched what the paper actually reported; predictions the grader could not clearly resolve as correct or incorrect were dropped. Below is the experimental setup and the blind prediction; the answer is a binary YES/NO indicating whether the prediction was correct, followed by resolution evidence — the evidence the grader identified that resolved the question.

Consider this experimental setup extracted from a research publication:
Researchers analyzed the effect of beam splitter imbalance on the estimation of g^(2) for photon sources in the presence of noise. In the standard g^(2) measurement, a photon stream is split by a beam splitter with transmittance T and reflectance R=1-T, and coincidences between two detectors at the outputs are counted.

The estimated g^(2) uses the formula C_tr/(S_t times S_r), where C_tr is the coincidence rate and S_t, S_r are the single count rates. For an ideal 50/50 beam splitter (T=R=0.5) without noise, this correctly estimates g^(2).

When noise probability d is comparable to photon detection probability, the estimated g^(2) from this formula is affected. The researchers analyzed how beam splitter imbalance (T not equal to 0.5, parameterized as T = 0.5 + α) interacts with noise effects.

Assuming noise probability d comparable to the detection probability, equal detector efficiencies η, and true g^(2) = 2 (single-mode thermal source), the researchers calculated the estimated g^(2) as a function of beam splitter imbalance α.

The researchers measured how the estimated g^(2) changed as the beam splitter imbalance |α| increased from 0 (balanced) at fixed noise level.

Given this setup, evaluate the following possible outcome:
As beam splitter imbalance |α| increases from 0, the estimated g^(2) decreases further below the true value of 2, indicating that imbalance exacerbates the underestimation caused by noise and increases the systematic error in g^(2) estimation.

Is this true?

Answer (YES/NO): YES